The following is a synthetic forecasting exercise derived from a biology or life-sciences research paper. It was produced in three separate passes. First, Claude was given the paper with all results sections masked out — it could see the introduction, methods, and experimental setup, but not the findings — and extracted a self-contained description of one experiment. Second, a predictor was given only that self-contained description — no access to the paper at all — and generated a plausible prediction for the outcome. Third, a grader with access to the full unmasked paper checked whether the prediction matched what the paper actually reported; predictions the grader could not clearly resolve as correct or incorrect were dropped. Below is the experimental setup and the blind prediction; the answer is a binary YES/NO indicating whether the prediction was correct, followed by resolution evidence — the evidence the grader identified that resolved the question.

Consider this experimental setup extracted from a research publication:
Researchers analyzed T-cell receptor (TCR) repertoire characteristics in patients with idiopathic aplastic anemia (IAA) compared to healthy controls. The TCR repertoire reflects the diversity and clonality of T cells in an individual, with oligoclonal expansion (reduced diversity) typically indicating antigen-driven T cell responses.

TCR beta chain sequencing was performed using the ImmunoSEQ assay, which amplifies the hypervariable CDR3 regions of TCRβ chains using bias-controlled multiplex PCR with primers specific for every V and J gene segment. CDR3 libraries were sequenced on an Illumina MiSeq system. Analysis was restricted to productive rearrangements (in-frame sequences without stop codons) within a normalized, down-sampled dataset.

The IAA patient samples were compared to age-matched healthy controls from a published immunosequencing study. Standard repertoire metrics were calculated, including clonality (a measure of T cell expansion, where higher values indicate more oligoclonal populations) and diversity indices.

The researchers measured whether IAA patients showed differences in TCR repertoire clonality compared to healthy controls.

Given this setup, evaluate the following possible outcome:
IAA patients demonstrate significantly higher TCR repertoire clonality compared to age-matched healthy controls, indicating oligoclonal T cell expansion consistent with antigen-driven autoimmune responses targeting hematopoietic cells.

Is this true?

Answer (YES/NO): YES